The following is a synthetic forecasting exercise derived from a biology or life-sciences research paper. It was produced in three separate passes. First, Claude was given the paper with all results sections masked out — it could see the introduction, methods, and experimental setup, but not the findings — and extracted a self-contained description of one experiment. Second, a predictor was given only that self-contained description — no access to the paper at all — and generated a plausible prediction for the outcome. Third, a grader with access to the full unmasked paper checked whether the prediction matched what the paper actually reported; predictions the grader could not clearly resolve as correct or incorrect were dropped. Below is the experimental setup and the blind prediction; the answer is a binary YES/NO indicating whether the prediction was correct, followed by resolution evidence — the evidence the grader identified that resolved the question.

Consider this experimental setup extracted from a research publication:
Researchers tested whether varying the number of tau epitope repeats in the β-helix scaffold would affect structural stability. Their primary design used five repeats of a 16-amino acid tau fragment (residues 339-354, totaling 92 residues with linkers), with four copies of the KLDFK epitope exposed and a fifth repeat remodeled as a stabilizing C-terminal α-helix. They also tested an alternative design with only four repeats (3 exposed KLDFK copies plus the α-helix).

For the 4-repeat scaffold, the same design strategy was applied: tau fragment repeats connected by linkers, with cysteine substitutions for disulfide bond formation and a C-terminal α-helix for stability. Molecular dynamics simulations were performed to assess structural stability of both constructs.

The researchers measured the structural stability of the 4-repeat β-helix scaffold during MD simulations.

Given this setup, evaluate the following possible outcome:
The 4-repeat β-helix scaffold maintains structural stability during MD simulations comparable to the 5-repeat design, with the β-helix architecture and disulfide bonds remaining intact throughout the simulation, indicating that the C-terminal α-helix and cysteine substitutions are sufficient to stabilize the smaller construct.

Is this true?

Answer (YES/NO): NO